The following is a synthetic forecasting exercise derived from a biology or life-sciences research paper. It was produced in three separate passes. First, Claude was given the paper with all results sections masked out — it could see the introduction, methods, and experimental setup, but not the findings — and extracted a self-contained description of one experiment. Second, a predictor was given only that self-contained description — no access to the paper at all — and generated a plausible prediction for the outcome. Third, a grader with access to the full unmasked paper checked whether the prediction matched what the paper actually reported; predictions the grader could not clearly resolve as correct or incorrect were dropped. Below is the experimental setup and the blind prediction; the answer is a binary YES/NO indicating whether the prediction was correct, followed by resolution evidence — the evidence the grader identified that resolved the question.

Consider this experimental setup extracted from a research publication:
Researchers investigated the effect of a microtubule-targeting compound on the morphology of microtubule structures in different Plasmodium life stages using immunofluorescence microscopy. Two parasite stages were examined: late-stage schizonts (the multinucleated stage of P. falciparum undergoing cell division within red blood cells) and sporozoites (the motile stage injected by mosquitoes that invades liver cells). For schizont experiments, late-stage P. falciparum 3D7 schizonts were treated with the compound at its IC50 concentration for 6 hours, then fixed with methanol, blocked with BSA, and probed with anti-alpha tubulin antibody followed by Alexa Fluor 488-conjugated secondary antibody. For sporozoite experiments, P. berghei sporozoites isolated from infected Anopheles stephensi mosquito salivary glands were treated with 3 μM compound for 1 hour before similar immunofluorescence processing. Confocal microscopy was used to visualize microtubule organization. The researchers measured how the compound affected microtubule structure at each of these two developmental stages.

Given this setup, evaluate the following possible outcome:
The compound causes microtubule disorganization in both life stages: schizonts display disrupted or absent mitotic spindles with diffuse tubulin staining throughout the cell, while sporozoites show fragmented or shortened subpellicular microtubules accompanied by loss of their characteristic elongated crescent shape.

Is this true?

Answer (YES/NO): NO